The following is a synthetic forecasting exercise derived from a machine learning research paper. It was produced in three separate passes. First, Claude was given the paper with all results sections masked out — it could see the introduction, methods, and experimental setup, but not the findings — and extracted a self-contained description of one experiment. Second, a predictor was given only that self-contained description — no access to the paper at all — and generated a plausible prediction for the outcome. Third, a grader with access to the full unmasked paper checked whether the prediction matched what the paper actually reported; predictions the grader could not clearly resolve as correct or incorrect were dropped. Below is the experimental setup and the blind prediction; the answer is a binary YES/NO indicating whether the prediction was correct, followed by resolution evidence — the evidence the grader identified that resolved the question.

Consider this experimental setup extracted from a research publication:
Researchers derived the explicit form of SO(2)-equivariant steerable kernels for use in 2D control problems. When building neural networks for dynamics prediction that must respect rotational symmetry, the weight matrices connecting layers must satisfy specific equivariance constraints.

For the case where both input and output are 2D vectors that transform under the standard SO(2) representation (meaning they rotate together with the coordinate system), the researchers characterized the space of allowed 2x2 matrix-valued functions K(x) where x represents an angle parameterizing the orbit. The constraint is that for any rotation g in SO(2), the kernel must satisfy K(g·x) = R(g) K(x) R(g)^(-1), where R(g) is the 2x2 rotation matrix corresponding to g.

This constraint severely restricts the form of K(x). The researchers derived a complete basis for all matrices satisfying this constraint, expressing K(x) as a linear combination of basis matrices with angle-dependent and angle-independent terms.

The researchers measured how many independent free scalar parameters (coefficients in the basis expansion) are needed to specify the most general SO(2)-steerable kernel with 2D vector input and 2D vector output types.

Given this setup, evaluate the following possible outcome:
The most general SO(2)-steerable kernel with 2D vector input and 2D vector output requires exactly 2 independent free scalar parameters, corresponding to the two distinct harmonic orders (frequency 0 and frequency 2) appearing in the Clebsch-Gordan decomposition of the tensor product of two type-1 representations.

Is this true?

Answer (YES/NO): NO